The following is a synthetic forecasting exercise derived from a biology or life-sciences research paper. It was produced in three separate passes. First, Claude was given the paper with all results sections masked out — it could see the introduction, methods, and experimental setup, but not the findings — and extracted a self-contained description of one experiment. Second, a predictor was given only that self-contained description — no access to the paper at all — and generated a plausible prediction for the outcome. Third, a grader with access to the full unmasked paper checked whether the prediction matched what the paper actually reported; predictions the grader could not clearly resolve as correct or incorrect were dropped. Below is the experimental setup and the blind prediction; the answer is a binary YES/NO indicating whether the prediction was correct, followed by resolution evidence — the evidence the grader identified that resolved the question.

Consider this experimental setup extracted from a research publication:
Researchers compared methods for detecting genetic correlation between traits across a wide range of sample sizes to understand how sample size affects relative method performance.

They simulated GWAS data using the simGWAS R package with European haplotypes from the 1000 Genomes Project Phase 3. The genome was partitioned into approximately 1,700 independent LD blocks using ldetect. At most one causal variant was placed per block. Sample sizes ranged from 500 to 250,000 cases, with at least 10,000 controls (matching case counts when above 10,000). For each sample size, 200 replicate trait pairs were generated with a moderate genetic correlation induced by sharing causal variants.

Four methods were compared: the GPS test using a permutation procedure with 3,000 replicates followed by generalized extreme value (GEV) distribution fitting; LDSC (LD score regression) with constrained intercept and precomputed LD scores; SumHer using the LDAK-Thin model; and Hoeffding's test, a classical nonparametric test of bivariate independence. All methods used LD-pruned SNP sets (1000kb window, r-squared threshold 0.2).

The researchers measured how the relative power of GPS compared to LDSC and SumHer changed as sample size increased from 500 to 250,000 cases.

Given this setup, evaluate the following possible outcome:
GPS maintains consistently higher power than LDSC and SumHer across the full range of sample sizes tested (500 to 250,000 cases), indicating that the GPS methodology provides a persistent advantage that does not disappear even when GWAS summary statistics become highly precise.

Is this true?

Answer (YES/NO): NO